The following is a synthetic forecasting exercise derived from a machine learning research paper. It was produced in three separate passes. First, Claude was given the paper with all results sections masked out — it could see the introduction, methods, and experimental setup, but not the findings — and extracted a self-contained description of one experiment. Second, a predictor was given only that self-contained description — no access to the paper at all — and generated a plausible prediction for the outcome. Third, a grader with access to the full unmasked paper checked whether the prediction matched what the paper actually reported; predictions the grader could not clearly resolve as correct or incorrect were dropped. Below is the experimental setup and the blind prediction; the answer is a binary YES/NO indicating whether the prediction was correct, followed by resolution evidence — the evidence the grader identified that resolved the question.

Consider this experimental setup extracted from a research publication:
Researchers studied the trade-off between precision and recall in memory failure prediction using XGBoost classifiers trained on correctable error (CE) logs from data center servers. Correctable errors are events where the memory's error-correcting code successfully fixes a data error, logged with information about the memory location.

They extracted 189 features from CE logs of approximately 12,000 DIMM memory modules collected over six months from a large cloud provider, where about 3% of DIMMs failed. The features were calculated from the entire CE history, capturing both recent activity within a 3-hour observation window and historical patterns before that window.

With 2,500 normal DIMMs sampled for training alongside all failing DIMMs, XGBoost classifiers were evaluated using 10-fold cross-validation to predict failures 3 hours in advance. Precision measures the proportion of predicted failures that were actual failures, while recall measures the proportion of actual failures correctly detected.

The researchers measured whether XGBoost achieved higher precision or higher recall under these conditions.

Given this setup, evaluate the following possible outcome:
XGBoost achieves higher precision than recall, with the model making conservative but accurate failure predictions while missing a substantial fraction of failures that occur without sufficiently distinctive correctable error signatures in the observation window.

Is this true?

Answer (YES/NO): YES